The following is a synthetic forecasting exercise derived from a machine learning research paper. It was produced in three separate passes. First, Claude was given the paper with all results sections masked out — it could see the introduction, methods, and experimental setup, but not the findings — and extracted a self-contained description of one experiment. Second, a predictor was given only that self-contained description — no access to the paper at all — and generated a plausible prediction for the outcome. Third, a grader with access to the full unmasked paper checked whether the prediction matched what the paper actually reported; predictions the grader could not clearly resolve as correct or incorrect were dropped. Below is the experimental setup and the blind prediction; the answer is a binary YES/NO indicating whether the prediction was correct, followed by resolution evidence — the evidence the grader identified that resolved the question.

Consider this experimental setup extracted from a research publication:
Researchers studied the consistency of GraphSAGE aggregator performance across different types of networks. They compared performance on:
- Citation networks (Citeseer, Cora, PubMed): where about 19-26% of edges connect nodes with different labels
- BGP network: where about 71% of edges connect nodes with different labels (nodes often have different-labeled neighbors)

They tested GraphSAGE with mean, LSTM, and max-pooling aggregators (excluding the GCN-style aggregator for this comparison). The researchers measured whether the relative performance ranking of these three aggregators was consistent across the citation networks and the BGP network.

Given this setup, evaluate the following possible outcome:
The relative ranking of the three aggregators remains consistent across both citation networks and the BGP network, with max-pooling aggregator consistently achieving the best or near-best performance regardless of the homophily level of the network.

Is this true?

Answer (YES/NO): NO